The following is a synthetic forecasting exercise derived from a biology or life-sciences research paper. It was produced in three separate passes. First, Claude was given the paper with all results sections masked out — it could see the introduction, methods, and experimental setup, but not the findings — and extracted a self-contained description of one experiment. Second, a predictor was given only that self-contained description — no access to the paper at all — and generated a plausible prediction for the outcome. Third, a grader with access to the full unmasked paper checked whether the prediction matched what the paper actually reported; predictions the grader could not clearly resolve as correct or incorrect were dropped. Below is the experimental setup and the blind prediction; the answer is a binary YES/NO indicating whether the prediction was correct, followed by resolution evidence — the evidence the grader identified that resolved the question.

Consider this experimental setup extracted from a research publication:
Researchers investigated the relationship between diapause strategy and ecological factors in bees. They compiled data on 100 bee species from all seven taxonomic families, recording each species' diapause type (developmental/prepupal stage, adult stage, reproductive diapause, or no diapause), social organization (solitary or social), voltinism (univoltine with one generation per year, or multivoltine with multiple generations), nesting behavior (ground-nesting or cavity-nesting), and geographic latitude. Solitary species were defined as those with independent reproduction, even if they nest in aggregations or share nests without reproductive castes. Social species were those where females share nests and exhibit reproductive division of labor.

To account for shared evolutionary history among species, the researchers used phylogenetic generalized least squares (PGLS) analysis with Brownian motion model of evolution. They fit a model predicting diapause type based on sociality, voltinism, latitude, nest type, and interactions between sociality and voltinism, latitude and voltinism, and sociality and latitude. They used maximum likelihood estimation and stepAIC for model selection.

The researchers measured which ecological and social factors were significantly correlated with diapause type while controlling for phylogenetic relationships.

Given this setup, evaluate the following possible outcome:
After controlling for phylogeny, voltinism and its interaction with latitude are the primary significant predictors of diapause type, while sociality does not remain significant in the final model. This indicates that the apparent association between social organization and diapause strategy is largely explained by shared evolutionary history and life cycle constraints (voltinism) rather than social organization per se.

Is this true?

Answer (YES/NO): NO